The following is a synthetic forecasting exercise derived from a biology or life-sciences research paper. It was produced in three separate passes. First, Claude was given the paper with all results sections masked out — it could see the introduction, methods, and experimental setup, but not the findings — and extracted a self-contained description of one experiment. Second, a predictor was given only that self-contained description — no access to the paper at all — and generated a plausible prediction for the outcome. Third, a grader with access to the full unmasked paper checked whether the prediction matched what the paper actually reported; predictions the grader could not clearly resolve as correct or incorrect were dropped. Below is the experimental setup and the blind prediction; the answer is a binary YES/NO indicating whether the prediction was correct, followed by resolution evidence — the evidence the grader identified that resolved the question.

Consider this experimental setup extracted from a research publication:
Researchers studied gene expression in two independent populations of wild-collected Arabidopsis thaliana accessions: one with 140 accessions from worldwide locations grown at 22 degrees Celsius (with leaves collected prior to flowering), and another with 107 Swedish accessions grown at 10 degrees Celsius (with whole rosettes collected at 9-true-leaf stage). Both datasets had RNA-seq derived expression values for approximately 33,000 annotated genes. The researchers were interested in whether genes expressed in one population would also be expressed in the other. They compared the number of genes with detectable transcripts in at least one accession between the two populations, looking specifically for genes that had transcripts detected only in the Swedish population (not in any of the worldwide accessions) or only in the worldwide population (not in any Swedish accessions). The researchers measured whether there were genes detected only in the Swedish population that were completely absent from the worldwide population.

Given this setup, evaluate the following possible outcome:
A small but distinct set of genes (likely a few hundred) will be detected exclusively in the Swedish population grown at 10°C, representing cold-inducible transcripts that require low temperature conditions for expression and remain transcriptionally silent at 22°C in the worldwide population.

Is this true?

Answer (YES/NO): NO